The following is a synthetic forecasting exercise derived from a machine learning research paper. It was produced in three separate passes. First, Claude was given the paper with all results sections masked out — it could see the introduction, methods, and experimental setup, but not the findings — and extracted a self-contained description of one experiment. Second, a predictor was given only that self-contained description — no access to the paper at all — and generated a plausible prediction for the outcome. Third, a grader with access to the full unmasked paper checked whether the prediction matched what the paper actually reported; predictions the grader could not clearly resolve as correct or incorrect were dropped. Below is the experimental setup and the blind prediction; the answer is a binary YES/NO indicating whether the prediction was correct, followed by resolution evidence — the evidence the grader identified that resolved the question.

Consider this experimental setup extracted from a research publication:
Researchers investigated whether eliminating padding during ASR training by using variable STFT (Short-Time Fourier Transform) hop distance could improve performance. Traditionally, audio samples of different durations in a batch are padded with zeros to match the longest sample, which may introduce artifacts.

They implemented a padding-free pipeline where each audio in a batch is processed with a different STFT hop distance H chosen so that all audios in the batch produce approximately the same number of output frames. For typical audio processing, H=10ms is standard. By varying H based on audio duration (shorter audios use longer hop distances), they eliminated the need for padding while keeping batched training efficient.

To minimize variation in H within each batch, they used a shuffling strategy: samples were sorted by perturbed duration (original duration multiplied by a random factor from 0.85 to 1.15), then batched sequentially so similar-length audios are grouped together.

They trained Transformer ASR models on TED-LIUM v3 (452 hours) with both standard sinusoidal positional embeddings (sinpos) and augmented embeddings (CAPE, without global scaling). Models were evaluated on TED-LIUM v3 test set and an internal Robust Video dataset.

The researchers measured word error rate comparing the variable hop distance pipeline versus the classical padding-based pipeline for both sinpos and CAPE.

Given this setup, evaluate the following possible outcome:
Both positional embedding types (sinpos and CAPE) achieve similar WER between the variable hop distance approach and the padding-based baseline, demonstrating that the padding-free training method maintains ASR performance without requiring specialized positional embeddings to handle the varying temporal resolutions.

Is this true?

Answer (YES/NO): NO